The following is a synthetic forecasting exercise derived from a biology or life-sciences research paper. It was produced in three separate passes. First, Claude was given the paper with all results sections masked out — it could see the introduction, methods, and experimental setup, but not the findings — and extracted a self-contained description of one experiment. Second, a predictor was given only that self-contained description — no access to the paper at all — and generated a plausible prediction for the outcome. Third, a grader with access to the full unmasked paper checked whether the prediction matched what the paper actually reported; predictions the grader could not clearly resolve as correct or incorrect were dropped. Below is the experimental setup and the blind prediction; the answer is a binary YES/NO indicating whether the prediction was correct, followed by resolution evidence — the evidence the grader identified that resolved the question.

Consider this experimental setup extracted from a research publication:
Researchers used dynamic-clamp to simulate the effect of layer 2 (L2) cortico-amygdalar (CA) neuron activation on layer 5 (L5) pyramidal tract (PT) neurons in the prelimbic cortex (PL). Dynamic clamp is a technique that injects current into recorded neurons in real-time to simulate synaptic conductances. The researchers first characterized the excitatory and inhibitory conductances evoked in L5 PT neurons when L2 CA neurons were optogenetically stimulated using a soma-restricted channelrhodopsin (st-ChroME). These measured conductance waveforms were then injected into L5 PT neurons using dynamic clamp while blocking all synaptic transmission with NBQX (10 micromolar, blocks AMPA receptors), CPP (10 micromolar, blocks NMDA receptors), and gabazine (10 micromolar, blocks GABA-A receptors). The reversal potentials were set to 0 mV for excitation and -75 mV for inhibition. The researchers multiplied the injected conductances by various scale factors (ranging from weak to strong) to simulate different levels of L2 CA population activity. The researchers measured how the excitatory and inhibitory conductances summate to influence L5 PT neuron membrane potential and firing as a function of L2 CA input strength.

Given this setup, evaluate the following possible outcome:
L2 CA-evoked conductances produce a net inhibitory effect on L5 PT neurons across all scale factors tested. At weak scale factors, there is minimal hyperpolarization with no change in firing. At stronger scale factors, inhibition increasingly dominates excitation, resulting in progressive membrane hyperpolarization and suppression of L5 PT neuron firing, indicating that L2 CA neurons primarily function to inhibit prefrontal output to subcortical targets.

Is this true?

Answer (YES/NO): NO